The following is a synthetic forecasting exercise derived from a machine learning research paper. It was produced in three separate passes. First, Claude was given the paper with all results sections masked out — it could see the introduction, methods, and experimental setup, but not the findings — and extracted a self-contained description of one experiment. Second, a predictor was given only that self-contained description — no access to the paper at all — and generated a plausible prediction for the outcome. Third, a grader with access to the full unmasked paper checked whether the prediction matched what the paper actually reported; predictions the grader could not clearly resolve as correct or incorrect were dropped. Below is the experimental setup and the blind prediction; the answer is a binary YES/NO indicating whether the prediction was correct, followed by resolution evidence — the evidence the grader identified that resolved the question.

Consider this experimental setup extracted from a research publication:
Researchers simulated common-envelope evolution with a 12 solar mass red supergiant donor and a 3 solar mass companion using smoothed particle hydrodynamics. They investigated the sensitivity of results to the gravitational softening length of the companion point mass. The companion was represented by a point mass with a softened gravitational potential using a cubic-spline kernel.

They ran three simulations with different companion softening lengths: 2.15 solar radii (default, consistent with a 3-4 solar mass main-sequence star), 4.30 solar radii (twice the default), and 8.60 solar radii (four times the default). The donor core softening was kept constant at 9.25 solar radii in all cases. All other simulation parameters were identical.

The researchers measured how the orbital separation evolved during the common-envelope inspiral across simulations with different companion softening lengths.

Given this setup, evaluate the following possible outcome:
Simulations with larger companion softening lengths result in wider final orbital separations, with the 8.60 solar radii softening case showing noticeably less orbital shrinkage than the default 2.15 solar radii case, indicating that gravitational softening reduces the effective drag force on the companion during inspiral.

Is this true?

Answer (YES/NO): NO